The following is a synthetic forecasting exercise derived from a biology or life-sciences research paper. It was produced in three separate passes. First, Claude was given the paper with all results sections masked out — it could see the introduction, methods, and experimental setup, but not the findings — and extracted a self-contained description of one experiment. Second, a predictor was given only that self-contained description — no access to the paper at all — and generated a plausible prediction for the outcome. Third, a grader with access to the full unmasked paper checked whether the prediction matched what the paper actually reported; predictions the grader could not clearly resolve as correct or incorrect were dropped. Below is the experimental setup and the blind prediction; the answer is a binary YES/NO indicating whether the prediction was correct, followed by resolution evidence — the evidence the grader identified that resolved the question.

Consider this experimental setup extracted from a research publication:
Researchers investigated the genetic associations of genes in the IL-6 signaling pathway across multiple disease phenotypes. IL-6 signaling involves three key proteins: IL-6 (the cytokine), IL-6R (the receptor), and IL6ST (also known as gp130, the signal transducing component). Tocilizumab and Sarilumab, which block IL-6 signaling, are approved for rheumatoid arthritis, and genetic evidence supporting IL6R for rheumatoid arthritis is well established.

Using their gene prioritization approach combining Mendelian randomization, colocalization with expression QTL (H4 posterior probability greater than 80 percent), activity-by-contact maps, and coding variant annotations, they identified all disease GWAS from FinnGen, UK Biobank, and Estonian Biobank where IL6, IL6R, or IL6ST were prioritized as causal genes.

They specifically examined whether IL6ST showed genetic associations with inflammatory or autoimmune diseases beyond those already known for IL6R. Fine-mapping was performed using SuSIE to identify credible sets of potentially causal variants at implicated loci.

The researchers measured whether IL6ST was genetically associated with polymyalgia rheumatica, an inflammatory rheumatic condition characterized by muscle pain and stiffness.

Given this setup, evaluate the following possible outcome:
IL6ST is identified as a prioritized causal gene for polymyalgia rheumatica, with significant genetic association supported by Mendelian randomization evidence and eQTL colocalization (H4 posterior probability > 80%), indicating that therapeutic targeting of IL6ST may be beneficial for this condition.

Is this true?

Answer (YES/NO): YES